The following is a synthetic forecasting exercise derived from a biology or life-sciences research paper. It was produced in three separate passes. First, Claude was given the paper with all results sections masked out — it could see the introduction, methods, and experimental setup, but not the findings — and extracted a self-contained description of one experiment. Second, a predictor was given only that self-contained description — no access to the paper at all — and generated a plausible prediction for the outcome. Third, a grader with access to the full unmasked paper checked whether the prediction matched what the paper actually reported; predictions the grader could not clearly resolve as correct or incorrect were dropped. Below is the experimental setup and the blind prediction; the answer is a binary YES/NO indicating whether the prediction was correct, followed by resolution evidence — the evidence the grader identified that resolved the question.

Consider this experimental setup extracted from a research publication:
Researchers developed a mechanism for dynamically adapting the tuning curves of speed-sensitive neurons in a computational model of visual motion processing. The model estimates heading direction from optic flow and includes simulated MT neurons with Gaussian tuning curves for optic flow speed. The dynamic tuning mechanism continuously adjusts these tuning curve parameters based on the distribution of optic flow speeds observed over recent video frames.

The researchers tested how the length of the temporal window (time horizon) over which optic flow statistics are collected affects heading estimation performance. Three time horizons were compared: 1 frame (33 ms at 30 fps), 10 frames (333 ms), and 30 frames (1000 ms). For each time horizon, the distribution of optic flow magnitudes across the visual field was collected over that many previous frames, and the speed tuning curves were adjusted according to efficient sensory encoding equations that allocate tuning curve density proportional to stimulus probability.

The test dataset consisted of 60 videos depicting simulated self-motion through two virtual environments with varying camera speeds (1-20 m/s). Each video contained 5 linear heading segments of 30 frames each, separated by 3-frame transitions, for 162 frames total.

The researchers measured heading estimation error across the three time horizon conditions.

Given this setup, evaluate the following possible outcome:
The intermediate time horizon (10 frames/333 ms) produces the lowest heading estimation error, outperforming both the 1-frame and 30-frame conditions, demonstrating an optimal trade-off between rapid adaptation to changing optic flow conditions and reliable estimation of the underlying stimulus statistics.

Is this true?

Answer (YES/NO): NO